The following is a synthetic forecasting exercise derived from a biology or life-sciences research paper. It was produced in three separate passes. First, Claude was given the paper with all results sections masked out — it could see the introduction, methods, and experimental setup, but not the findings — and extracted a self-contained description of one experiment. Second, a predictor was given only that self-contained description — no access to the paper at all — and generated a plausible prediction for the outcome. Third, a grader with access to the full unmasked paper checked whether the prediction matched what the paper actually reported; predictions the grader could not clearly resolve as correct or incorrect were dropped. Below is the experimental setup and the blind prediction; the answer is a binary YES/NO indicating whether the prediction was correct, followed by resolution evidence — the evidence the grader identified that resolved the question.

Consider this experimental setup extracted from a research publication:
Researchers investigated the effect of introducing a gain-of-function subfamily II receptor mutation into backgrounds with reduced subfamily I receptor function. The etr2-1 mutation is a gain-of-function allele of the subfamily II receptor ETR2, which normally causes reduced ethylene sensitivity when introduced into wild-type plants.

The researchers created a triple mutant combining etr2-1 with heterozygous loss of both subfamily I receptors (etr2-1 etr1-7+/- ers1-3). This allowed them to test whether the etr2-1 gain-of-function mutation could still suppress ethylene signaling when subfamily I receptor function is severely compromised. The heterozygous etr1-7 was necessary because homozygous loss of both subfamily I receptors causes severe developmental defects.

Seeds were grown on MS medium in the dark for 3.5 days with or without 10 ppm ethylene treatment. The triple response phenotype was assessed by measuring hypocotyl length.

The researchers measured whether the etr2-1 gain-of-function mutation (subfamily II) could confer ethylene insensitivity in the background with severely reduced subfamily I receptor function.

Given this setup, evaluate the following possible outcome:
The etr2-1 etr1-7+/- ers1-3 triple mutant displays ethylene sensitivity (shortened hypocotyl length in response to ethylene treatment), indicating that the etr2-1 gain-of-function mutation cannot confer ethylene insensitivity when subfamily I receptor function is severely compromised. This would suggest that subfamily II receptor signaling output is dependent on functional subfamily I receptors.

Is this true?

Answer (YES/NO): NO